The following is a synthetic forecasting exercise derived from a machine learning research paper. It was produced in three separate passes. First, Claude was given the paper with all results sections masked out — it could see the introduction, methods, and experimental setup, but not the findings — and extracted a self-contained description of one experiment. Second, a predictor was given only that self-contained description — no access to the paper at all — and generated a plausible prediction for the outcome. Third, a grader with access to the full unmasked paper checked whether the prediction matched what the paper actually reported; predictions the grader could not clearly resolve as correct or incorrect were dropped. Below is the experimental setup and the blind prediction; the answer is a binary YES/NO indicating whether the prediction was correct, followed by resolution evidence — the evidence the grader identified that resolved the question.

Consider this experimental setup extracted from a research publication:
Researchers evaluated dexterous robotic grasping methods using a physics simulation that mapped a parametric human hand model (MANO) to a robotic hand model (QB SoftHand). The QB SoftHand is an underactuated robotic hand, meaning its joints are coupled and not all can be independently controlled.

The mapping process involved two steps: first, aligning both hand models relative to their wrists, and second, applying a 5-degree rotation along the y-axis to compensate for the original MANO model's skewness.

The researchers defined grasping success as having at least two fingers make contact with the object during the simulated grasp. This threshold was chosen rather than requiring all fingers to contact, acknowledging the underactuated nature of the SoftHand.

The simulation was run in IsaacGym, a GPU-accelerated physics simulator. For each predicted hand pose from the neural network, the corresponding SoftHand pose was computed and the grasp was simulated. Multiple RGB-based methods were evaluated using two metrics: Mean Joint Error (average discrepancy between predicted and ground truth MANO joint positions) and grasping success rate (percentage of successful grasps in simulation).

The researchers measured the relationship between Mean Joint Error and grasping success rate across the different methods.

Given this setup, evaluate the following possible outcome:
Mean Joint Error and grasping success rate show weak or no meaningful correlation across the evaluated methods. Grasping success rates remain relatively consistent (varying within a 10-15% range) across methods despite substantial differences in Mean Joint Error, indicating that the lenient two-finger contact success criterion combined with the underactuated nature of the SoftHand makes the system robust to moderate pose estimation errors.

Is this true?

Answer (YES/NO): NO